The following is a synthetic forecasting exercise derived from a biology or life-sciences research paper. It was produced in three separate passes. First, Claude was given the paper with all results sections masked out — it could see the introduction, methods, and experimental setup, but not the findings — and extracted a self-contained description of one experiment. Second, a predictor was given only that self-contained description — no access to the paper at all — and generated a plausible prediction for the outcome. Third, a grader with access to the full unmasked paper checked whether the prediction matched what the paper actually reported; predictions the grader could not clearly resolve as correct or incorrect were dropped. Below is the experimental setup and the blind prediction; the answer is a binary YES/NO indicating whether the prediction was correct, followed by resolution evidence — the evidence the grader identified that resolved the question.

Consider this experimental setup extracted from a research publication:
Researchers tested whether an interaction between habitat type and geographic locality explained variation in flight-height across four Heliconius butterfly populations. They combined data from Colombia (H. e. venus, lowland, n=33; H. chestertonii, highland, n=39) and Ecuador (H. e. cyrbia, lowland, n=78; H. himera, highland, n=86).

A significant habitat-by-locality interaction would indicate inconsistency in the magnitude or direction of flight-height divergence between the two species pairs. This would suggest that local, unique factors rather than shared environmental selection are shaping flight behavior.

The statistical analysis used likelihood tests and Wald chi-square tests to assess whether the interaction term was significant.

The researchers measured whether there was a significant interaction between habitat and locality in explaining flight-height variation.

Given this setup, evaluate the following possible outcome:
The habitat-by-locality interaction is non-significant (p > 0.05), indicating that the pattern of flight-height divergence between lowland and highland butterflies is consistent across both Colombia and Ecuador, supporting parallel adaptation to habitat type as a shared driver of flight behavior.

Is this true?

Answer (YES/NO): YES